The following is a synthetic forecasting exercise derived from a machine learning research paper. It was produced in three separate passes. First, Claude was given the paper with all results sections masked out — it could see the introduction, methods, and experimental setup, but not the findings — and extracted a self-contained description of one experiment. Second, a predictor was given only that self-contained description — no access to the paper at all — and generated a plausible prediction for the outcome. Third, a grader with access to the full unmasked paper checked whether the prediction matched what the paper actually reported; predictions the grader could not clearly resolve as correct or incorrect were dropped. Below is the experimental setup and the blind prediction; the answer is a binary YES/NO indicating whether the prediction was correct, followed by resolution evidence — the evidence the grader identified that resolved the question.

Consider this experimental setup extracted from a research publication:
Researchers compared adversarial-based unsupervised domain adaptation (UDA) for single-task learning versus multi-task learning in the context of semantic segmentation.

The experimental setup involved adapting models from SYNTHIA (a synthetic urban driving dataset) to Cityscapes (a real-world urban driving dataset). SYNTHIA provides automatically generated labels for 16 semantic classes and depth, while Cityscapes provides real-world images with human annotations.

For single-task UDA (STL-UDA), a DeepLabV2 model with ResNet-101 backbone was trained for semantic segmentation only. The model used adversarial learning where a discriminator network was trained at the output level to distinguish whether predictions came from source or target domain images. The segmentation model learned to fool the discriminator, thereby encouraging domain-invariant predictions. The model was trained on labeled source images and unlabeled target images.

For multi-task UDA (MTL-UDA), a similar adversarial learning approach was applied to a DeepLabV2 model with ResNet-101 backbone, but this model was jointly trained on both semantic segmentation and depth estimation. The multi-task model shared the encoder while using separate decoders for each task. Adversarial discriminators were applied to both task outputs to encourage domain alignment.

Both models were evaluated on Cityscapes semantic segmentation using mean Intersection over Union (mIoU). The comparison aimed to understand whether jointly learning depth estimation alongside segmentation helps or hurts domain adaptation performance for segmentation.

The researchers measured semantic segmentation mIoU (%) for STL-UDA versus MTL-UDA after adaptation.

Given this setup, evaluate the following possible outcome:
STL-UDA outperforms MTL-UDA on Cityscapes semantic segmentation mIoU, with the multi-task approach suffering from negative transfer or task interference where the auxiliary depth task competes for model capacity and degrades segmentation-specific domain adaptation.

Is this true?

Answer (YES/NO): YES